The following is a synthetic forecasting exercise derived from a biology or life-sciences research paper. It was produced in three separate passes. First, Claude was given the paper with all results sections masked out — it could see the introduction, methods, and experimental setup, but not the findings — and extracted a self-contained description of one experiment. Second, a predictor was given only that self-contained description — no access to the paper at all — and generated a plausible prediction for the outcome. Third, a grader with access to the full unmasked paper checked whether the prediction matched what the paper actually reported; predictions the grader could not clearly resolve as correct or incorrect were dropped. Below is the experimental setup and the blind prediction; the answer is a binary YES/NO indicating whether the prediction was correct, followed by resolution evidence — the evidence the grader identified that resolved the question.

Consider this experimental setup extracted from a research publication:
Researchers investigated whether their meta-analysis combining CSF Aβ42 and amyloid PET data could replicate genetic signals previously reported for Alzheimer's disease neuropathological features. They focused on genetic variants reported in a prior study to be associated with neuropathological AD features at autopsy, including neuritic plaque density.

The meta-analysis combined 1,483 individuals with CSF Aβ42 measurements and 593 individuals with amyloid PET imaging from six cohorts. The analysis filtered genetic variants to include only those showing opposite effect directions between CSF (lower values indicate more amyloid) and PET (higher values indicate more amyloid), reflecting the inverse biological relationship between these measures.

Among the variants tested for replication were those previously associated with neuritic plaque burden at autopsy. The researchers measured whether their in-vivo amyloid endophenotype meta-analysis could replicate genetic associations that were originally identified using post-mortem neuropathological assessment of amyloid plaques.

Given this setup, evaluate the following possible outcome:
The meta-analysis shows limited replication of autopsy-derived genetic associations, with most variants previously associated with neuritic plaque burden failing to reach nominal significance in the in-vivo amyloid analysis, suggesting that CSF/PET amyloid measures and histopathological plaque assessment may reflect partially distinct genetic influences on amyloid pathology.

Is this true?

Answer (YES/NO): NO